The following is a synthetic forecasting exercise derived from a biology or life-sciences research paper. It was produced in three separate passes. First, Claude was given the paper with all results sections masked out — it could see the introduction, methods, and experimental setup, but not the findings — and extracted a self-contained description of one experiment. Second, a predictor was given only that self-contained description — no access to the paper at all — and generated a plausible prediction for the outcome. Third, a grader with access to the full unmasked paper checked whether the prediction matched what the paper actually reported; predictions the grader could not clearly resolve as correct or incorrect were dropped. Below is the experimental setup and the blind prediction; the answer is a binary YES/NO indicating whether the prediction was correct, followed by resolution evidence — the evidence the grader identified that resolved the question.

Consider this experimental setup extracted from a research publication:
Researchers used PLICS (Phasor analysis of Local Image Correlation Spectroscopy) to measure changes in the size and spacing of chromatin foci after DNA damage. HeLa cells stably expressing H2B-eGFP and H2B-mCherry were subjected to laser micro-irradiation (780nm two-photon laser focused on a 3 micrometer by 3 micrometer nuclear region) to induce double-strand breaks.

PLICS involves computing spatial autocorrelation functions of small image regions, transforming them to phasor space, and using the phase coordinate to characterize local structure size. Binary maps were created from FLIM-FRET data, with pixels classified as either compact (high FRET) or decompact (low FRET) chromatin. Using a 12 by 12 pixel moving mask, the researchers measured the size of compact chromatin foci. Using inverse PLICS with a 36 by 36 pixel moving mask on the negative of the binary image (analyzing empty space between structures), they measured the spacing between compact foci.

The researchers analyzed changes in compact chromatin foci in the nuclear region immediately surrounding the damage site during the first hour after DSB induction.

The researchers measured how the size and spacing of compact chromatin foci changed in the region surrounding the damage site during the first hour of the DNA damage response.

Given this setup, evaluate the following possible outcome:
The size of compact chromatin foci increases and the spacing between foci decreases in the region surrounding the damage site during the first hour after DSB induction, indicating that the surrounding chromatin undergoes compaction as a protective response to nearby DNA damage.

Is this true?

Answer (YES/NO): YES